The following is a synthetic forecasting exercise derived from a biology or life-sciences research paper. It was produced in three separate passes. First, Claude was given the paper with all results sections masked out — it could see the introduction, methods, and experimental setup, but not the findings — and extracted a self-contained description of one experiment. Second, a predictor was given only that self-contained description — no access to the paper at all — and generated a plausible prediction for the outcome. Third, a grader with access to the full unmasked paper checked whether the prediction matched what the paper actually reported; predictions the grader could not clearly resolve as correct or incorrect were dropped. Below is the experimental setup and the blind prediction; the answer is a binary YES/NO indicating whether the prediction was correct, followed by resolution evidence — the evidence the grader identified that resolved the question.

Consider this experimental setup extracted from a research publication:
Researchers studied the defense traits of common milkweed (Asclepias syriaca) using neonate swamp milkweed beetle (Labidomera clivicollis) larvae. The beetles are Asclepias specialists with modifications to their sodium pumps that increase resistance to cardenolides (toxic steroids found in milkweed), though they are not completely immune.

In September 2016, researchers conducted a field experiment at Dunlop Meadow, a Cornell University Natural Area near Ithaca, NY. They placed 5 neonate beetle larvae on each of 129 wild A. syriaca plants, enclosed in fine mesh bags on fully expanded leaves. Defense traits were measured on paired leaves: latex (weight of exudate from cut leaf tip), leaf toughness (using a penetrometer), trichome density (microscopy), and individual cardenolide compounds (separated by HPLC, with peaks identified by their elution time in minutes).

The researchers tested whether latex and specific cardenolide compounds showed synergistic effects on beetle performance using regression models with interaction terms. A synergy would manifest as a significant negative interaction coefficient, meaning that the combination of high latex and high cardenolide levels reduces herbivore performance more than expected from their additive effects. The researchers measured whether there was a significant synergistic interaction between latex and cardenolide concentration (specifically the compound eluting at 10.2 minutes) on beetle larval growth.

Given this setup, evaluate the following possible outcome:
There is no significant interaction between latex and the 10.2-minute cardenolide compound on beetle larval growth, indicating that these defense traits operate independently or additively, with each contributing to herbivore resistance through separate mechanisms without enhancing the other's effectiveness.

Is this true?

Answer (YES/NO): NO